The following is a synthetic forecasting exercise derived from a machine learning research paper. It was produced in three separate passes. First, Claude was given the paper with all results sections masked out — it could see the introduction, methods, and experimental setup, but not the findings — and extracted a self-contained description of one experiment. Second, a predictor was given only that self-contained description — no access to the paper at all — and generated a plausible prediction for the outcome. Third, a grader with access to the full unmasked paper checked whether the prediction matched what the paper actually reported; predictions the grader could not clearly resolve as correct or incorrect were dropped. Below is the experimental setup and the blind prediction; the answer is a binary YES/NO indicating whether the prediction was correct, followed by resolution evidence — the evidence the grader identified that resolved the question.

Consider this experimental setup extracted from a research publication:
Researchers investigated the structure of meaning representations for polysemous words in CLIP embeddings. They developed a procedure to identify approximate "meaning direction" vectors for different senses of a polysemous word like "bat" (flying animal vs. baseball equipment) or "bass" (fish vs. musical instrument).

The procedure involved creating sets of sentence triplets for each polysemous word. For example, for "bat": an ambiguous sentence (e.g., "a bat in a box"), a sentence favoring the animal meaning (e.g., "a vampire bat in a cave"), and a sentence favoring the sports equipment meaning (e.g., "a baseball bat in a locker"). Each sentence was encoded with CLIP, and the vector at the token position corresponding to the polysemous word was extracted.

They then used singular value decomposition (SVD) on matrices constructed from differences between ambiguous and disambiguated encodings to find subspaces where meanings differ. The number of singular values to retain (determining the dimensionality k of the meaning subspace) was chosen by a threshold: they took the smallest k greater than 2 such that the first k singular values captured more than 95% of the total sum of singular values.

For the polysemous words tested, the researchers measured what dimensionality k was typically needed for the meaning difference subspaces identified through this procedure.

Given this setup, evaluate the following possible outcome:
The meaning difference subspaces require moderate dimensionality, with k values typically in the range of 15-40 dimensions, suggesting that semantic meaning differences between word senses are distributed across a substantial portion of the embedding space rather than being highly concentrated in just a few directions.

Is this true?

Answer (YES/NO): NO